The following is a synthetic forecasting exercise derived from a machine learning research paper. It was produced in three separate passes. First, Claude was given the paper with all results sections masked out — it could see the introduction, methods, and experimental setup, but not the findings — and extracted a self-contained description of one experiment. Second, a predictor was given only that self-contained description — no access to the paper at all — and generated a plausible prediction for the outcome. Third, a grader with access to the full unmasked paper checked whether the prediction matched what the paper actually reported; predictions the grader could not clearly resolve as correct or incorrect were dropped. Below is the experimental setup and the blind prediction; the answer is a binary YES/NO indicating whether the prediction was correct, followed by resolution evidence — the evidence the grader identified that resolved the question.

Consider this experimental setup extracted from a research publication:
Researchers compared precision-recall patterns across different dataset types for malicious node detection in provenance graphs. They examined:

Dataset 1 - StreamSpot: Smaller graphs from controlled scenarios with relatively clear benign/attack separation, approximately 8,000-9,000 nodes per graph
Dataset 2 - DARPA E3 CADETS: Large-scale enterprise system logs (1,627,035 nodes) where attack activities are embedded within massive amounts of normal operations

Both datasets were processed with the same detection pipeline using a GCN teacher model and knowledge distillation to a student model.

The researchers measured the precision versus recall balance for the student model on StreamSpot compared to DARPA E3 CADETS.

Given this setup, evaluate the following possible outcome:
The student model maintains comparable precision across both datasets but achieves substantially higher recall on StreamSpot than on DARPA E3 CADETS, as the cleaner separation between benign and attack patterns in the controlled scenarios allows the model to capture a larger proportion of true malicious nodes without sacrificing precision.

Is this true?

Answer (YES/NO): NO